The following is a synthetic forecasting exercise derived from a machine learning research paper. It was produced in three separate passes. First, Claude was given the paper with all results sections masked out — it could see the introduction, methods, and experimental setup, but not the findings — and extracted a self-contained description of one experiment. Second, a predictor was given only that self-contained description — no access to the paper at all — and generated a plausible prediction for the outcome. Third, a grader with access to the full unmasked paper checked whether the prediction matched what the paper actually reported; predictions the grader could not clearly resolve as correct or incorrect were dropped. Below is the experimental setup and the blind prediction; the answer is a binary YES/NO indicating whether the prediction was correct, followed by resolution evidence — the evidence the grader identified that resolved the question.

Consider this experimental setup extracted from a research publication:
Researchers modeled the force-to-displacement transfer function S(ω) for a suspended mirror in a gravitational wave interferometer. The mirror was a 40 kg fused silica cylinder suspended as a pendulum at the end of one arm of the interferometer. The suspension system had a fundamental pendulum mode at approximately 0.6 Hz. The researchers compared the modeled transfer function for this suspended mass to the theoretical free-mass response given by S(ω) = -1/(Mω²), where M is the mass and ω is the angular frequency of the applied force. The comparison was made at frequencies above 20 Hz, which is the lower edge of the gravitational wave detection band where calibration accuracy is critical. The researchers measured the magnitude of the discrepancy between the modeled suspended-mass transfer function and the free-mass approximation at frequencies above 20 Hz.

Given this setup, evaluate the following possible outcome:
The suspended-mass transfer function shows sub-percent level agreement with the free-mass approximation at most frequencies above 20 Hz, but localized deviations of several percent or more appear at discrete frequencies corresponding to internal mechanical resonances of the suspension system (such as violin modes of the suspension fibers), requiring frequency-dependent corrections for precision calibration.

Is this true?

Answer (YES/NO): NO